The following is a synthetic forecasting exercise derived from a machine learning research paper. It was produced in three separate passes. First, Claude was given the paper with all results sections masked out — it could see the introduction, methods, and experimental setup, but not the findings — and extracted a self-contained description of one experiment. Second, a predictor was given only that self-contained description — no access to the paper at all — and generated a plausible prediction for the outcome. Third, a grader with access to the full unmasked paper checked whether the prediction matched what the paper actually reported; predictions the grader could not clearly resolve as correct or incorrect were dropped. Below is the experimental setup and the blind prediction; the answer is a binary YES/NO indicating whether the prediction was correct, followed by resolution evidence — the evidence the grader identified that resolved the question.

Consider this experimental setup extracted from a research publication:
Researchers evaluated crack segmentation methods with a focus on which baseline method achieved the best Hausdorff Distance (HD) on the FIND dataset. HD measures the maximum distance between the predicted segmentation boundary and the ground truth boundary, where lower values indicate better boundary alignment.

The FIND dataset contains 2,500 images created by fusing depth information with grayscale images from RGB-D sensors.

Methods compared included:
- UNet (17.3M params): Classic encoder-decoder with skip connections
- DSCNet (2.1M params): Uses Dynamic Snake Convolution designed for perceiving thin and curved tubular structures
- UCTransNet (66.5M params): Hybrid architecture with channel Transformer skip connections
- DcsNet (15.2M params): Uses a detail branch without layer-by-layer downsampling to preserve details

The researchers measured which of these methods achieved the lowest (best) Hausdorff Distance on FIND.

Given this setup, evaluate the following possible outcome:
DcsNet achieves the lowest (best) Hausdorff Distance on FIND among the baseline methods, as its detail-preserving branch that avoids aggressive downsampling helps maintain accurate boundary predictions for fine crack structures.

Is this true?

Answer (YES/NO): NO